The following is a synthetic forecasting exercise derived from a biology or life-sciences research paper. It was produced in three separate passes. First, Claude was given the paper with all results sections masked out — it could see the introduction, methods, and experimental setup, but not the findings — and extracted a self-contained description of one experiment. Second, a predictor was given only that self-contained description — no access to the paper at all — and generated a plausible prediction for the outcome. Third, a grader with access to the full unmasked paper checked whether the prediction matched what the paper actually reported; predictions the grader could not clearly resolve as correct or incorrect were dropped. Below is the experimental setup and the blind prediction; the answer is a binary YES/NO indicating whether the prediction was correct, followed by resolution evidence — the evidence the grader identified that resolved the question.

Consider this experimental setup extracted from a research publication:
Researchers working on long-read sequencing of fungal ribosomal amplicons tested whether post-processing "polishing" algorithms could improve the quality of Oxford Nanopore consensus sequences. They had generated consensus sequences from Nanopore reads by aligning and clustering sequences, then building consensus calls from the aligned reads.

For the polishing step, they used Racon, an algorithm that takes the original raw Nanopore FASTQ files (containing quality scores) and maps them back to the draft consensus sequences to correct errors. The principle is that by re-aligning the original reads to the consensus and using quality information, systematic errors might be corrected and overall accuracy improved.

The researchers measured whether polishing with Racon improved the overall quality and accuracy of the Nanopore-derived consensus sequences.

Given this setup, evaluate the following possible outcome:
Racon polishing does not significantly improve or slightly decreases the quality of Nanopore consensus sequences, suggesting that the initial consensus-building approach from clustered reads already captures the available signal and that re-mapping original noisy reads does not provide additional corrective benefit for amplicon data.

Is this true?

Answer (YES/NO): YES